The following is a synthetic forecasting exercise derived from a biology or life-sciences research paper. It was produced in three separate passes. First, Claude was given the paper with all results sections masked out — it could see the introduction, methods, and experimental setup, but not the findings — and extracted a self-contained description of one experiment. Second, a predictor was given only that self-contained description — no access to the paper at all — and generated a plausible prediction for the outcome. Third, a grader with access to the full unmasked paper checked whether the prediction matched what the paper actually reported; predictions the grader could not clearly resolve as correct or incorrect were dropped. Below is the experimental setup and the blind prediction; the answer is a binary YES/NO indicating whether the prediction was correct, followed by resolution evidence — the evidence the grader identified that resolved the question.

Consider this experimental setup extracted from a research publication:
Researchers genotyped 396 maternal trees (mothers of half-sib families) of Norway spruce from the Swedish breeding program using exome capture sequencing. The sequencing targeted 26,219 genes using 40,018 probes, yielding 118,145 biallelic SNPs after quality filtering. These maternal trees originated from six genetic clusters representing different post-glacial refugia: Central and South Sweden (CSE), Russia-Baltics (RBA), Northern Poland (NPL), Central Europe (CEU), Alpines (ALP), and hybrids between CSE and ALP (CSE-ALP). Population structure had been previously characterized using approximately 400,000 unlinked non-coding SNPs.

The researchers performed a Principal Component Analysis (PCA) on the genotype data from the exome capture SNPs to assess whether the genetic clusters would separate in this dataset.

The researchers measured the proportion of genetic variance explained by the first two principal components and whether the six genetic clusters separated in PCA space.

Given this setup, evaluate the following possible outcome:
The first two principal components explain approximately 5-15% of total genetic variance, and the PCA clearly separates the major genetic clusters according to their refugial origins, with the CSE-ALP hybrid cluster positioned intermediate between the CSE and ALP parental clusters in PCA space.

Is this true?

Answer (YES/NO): NO